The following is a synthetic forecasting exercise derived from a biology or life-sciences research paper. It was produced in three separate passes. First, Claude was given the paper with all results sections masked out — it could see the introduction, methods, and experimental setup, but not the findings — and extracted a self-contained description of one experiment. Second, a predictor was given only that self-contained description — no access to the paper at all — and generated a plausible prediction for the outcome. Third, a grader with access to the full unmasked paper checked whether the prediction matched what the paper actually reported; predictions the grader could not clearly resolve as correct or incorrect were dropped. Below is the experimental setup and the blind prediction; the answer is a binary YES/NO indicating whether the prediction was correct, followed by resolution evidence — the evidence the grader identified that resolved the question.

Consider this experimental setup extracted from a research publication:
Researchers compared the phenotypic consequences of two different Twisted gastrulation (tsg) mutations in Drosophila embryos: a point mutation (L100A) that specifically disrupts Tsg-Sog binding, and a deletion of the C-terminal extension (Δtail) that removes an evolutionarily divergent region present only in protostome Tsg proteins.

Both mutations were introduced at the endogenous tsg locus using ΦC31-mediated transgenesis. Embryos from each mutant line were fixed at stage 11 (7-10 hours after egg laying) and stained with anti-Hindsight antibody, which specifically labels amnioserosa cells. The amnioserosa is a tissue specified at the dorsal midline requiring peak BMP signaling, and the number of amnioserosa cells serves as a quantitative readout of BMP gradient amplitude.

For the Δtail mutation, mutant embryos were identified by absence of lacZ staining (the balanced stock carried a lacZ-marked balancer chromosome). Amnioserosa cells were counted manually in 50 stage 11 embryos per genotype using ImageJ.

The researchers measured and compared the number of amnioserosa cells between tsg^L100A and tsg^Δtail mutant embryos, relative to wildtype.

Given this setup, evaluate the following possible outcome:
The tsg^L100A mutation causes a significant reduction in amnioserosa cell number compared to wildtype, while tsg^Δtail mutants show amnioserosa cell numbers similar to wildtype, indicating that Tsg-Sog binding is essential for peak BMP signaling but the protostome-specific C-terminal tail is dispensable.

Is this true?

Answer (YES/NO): NO